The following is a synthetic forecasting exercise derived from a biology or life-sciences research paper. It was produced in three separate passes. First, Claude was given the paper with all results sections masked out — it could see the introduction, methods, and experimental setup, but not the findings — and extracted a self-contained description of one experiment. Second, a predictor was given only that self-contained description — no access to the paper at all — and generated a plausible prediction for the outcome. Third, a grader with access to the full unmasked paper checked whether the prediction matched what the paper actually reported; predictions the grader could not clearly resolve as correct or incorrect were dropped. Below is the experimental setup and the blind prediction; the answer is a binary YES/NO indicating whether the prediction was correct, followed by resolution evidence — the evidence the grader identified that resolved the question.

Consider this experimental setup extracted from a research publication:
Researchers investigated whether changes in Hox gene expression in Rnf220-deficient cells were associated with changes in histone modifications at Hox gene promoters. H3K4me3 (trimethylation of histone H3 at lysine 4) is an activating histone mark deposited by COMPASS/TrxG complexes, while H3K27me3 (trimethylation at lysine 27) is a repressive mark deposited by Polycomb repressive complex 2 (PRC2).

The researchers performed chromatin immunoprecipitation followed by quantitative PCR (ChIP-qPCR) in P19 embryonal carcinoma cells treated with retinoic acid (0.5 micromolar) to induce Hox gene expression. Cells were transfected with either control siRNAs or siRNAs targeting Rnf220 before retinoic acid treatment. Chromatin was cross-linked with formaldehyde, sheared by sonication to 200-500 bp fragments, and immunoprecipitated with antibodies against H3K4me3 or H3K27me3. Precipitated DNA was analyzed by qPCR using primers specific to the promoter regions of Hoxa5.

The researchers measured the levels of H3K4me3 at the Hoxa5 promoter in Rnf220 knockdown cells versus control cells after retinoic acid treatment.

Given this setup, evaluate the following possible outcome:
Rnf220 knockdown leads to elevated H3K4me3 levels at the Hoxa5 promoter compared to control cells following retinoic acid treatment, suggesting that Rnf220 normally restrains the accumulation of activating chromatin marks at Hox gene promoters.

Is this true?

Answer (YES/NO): YES